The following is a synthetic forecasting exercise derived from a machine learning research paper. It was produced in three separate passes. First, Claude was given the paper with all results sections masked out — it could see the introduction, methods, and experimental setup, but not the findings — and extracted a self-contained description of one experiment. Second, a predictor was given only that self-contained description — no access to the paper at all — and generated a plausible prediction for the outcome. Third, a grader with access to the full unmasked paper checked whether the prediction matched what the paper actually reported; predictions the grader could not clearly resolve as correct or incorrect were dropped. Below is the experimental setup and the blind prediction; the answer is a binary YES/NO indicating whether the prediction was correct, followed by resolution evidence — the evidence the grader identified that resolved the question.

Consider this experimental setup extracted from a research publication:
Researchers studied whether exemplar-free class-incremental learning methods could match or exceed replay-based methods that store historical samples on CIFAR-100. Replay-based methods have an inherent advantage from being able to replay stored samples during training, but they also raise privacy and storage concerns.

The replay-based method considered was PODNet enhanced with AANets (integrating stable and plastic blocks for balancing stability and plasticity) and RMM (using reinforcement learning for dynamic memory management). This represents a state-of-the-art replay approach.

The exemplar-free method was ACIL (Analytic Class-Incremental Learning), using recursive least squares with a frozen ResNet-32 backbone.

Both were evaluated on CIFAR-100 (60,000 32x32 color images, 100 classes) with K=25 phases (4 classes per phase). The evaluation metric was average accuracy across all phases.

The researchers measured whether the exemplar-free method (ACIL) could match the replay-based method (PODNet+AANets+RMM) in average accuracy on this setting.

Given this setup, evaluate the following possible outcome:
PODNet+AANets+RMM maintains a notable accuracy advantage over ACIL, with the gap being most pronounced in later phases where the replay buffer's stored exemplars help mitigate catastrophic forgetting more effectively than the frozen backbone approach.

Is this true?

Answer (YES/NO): NO